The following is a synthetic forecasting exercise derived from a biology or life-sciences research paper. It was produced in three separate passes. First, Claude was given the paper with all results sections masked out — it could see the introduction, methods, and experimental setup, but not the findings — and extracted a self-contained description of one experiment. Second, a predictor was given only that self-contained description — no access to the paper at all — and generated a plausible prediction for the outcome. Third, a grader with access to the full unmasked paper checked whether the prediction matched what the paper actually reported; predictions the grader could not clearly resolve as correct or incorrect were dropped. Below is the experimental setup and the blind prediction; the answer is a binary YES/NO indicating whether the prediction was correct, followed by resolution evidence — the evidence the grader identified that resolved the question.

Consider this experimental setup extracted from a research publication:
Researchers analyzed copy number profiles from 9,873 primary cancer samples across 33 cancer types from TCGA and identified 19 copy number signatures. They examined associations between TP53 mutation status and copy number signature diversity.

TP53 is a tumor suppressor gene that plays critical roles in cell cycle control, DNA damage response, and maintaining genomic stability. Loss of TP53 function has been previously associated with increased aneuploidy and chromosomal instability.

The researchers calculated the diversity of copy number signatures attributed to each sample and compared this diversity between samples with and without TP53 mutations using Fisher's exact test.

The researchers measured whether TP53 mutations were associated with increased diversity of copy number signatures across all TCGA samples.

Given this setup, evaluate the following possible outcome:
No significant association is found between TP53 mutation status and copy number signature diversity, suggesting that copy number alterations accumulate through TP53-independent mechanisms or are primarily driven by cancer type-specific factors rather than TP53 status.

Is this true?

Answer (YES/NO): NO